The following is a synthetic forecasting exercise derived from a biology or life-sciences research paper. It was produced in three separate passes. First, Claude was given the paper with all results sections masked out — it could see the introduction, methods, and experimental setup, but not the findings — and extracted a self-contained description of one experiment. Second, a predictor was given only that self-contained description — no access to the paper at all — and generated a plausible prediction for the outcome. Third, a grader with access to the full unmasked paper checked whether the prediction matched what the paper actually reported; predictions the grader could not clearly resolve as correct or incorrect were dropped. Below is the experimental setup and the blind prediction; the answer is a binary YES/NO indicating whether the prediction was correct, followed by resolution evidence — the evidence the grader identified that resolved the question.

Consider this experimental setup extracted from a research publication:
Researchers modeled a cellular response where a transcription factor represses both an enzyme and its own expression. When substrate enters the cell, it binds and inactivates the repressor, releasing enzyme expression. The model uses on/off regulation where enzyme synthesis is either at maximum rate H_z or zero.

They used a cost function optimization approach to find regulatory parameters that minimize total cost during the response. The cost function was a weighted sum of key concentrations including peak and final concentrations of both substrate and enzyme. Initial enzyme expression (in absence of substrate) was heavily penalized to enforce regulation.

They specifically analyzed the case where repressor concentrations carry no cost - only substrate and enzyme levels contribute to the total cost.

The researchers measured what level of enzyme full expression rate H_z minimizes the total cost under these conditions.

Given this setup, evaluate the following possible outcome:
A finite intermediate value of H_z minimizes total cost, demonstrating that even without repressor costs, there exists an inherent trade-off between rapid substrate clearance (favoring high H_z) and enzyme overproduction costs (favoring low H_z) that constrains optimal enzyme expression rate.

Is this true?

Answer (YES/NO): NO